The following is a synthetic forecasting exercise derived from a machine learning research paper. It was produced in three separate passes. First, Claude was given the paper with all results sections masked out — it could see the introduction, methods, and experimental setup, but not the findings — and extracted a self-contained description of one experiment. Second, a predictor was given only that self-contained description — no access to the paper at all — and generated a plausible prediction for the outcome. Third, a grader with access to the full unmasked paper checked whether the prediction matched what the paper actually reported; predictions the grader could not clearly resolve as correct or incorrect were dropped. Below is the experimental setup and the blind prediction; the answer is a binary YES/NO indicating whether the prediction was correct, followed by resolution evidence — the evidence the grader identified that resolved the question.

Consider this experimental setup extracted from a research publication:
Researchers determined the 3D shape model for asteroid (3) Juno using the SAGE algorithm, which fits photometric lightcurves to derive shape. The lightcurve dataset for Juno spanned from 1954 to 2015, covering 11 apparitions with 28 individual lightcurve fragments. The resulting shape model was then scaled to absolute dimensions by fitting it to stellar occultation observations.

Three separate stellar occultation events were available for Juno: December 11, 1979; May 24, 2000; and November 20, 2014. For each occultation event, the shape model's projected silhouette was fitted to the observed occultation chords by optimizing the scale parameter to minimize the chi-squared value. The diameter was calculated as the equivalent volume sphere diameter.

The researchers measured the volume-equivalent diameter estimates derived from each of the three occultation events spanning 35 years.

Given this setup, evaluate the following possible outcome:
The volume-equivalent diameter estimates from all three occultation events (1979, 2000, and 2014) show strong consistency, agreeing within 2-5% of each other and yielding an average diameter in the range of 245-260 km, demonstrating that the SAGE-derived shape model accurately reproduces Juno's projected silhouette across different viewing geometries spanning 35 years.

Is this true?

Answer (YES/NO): NO